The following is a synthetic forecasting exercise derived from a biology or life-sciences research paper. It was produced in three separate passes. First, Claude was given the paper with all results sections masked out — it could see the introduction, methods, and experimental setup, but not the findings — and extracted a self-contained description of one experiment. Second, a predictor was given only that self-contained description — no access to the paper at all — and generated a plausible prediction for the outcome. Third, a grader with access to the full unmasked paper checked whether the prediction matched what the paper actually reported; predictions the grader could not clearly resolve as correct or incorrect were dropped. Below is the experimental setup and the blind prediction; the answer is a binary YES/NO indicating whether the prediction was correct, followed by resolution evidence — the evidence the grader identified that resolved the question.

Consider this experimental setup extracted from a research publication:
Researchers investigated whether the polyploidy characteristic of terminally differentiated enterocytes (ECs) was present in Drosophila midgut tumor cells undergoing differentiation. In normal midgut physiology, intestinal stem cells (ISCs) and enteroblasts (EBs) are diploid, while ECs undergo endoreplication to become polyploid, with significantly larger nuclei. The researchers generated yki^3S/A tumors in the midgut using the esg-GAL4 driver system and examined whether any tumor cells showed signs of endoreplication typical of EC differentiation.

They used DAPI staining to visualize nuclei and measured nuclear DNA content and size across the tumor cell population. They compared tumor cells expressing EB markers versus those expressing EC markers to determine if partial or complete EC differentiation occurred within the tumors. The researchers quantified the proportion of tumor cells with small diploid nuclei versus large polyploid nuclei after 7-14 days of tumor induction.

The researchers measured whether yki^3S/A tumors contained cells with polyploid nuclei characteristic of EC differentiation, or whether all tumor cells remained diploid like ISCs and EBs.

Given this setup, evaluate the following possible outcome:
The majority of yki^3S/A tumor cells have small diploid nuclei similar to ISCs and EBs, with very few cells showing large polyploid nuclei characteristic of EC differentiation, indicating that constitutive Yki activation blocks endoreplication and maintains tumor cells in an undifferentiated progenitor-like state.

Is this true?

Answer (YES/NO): NO